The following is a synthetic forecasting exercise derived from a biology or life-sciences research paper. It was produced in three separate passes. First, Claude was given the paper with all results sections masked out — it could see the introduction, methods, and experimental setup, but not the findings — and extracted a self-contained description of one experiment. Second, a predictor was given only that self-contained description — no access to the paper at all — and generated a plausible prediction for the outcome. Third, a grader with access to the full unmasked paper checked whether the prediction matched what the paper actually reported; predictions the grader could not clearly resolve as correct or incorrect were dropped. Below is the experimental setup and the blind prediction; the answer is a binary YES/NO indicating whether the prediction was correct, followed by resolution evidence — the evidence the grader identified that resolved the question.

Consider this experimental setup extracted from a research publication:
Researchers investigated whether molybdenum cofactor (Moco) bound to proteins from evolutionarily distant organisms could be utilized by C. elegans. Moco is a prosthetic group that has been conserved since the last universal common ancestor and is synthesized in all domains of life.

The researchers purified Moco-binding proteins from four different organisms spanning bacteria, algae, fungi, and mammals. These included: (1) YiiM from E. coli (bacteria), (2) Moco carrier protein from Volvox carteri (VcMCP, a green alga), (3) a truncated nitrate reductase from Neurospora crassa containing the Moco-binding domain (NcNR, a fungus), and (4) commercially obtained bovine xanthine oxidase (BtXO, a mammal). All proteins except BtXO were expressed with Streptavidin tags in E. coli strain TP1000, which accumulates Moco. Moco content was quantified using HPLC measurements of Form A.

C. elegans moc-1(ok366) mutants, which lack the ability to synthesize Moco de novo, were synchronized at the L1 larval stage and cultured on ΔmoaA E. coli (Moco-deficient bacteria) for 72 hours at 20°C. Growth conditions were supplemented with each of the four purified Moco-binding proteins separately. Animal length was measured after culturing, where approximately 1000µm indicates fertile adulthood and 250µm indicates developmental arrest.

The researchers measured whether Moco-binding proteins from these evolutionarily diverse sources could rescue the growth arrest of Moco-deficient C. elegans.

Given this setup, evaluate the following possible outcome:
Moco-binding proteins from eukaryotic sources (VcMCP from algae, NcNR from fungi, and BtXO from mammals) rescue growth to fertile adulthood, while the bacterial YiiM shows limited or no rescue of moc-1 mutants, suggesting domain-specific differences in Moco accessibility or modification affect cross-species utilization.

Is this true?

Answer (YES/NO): NO